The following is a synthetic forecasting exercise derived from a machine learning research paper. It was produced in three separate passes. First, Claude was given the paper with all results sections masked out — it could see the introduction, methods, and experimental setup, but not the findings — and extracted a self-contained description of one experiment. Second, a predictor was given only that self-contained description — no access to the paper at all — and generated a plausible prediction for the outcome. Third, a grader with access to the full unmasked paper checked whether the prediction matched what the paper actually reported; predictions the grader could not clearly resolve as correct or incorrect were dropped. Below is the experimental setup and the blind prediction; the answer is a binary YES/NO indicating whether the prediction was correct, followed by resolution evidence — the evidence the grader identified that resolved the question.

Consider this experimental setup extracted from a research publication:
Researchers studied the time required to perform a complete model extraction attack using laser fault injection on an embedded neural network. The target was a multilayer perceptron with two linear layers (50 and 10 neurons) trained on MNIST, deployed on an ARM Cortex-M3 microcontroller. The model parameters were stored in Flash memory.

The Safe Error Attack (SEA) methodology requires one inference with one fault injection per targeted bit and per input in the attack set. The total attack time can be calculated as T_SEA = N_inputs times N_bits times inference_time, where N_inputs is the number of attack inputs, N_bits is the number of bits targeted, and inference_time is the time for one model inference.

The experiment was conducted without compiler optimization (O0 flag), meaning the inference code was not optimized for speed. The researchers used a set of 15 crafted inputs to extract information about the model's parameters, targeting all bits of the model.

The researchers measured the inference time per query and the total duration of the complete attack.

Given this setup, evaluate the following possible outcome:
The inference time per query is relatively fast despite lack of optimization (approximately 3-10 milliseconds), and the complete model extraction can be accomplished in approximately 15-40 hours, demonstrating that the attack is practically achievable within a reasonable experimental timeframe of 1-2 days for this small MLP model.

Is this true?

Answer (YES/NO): NO